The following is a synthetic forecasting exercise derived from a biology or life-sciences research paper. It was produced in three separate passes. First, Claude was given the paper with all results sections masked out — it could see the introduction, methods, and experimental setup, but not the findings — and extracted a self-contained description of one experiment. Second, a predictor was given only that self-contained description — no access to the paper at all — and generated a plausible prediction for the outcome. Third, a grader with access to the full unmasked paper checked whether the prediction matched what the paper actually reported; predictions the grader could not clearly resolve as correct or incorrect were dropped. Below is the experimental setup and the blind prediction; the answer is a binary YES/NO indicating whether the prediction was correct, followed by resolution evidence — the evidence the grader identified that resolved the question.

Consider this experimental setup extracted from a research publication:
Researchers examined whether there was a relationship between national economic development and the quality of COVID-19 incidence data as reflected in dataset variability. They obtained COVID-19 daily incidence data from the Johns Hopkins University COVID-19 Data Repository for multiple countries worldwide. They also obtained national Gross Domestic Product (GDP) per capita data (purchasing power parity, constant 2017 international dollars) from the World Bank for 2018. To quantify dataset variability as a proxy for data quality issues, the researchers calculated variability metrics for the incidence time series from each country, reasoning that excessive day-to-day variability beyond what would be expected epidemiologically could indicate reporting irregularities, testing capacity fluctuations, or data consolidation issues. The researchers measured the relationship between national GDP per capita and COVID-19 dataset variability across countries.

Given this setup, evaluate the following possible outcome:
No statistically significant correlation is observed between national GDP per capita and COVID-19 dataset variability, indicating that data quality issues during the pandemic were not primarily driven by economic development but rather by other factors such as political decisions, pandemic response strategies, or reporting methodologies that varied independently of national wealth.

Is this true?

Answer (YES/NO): NO